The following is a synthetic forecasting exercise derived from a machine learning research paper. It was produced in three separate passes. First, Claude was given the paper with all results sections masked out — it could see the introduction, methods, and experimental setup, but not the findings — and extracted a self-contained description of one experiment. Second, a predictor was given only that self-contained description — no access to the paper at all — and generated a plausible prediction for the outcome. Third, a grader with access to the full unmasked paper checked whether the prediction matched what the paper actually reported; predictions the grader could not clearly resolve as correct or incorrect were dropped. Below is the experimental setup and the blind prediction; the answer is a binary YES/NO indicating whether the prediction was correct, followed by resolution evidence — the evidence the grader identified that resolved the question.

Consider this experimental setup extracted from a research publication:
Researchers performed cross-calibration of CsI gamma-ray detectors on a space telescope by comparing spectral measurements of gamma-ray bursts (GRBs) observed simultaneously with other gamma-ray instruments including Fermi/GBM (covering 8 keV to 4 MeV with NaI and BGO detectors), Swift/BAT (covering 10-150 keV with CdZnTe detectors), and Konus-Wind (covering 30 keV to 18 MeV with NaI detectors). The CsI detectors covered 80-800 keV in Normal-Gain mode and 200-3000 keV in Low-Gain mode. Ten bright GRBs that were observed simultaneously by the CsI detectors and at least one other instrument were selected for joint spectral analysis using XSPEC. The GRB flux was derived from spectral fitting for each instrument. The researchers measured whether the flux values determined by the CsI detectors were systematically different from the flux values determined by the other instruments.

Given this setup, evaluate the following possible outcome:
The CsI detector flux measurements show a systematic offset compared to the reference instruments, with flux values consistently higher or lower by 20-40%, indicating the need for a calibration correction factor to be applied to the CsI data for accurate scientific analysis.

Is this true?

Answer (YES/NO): NO